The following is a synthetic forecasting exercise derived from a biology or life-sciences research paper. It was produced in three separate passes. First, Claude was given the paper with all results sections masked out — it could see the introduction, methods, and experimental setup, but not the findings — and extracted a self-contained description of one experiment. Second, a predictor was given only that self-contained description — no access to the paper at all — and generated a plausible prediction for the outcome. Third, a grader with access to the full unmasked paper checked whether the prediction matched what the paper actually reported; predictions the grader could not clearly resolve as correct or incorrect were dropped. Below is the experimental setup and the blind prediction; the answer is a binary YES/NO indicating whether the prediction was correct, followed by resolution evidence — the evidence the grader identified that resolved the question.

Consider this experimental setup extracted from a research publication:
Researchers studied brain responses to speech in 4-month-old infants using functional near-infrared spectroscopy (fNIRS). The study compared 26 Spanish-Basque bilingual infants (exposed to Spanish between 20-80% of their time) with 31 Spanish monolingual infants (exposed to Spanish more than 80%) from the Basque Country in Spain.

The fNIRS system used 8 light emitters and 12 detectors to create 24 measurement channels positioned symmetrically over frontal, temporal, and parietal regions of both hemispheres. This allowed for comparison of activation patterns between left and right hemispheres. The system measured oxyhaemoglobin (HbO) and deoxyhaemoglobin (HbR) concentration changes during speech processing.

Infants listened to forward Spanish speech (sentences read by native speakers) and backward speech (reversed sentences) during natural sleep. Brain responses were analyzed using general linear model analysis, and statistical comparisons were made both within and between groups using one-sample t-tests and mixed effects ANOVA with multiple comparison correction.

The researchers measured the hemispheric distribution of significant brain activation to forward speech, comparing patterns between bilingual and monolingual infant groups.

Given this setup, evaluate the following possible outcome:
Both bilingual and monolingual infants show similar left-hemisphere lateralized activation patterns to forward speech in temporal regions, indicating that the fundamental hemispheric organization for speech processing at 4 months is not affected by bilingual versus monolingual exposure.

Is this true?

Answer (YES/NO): NO